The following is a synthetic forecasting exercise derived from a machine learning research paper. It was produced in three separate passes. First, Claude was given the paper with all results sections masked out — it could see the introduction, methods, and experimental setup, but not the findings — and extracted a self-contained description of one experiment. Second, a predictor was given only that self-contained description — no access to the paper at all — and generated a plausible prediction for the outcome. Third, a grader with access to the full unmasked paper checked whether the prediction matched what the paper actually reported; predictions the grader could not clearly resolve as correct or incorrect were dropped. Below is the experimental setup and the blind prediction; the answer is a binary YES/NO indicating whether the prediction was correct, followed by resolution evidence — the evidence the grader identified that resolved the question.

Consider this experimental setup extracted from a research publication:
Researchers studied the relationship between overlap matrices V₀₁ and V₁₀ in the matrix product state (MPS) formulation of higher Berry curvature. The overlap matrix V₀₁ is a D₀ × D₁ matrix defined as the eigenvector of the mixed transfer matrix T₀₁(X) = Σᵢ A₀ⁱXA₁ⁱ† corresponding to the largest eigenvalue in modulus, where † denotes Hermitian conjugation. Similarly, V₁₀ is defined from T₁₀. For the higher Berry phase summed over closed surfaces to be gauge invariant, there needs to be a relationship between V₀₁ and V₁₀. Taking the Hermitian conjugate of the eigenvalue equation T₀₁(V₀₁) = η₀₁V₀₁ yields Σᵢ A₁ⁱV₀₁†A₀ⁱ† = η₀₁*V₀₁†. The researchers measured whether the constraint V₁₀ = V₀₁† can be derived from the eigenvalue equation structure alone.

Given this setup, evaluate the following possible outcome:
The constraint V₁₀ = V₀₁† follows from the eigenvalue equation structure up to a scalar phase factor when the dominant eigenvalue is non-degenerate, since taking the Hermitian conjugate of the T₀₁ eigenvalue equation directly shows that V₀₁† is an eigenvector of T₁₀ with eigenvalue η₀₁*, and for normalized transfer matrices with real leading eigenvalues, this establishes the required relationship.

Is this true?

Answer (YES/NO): NO